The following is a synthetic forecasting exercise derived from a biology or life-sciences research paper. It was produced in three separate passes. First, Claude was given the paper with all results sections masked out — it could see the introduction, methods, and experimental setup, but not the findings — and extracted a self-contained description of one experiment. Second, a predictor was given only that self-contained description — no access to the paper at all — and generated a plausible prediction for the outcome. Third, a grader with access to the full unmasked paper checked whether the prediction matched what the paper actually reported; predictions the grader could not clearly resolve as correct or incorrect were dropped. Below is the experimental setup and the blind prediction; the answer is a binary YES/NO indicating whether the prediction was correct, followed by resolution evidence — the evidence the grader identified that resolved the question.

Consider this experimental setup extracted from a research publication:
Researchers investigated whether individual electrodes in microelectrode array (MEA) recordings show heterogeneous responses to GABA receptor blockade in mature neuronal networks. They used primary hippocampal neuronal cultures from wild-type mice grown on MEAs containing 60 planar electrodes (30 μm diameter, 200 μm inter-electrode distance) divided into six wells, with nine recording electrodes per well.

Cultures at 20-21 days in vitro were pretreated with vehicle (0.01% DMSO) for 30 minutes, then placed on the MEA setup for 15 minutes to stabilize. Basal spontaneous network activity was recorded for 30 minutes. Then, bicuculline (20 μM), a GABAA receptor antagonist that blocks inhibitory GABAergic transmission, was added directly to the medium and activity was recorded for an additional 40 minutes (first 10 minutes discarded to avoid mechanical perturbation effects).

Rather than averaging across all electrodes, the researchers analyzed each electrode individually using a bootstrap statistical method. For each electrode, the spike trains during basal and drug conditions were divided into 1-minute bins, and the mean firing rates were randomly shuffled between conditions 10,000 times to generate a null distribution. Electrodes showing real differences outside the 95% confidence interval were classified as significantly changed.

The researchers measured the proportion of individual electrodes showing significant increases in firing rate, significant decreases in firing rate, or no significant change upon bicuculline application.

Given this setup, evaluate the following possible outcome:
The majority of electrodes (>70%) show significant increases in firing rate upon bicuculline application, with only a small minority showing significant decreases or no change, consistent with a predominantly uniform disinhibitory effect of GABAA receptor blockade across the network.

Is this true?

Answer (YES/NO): YES